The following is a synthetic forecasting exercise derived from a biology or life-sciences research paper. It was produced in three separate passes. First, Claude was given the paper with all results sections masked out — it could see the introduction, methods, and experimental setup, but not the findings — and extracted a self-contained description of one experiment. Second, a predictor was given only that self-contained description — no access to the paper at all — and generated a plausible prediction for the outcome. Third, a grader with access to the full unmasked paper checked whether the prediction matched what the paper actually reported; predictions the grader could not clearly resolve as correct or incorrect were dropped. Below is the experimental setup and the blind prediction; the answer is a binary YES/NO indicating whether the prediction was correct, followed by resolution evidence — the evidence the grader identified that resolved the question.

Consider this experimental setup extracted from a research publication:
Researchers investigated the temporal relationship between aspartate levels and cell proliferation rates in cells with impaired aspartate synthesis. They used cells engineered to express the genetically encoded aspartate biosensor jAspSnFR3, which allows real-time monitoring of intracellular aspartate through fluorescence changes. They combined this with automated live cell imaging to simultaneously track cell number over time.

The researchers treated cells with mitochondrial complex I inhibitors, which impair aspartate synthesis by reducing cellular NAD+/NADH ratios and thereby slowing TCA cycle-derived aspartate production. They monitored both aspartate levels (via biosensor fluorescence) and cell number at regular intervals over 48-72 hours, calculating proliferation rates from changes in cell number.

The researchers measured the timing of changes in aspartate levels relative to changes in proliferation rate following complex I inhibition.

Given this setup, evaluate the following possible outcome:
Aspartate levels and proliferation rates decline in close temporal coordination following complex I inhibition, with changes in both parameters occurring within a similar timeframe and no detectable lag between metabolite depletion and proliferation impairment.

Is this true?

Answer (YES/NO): NO